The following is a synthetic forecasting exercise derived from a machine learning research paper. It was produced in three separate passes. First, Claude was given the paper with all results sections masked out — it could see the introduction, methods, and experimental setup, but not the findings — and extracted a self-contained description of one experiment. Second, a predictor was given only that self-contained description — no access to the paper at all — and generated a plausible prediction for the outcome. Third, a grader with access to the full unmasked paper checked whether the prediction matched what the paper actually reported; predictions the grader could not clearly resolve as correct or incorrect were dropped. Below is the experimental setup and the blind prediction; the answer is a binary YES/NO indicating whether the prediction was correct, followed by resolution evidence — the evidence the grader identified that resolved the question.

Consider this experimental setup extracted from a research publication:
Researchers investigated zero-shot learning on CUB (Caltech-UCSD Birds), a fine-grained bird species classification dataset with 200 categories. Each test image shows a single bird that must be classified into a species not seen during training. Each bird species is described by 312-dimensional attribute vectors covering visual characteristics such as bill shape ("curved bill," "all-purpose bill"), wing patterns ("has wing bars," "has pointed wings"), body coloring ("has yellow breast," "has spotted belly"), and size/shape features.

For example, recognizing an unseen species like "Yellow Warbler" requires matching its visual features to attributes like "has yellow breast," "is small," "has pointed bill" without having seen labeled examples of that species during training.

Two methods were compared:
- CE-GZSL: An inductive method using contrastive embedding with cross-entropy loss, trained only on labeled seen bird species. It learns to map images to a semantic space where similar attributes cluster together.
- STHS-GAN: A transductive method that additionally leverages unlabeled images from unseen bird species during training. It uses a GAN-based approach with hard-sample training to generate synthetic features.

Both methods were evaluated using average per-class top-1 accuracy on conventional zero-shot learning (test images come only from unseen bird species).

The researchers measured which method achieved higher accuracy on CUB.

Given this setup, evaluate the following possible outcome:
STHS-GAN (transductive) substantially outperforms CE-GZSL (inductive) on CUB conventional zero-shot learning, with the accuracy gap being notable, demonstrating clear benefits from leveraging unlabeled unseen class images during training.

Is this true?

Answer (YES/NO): NO